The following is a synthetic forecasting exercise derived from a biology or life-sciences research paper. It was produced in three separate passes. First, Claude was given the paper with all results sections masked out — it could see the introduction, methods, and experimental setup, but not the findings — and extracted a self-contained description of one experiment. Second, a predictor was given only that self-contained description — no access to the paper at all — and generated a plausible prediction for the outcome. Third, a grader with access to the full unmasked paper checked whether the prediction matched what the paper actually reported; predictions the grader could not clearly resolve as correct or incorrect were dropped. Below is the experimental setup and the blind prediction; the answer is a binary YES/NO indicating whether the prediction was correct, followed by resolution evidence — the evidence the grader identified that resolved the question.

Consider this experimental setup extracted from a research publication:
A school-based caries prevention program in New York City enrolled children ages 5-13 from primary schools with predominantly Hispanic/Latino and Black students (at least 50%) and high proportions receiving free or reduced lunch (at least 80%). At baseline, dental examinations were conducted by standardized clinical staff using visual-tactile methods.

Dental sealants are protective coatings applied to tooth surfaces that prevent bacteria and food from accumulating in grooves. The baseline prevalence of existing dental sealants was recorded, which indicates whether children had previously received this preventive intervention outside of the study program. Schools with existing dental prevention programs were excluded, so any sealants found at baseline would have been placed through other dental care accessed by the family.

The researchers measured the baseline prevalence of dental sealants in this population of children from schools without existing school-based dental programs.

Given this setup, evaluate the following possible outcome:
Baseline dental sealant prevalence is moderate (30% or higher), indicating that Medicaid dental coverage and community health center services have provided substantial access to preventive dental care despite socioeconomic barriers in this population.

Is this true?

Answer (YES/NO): NO